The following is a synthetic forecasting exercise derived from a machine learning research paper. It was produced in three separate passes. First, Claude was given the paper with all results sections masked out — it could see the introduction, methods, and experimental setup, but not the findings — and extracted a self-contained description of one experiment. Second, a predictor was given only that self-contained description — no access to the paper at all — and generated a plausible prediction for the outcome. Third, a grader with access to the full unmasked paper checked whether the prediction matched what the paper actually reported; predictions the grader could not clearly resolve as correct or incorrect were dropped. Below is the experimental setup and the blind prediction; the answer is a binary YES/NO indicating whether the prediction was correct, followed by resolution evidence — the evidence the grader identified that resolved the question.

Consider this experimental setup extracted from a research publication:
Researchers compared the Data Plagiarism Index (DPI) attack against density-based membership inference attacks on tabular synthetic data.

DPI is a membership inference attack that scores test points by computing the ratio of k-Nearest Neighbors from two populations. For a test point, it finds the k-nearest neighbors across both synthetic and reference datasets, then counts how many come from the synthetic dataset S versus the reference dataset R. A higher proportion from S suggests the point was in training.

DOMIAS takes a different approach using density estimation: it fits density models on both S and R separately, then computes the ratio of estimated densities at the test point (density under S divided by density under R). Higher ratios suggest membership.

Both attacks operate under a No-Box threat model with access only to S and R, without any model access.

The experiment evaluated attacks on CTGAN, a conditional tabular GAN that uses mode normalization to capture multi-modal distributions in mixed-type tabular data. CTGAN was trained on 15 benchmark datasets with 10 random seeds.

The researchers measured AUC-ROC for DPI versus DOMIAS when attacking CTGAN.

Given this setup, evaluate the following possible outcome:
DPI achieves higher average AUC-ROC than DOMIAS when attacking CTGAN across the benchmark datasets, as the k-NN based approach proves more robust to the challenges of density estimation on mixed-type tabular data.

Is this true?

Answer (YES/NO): YES